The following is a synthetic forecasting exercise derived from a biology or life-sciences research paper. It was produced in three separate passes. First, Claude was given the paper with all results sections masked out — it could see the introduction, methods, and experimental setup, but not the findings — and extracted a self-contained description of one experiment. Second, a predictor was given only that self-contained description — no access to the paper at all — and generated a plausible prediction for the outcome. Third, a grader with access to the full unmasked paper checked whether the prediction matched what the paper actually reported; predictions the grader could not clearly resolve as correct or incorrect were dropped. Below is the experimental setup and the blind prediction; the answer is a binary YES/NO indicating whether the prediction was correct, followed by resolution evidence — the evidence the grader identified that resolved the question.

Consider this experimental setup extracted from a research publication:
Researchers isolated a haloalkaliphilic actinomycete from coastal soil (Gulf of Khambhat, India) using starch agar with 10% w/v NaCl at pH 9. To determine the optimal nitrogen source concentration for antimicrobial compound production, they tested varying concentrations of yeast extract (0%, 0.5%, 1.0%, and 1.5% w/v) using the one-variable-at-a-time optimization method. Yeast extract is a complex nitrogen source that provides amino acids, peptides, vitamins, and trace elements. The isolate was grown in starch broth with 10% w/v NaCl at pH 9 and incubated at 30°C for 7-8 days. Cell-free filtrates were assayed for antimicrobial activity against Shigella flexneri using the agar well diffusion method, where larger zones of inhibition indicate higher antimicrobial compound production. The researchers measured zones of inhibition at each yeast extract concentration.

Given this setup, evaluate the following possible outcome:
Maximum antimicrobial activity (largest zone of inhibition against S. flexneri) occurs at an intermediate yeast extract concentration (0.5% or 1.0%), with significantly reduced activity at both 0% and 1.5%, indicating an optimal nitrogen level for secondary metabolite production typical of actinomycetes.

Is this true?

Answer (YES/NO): YES